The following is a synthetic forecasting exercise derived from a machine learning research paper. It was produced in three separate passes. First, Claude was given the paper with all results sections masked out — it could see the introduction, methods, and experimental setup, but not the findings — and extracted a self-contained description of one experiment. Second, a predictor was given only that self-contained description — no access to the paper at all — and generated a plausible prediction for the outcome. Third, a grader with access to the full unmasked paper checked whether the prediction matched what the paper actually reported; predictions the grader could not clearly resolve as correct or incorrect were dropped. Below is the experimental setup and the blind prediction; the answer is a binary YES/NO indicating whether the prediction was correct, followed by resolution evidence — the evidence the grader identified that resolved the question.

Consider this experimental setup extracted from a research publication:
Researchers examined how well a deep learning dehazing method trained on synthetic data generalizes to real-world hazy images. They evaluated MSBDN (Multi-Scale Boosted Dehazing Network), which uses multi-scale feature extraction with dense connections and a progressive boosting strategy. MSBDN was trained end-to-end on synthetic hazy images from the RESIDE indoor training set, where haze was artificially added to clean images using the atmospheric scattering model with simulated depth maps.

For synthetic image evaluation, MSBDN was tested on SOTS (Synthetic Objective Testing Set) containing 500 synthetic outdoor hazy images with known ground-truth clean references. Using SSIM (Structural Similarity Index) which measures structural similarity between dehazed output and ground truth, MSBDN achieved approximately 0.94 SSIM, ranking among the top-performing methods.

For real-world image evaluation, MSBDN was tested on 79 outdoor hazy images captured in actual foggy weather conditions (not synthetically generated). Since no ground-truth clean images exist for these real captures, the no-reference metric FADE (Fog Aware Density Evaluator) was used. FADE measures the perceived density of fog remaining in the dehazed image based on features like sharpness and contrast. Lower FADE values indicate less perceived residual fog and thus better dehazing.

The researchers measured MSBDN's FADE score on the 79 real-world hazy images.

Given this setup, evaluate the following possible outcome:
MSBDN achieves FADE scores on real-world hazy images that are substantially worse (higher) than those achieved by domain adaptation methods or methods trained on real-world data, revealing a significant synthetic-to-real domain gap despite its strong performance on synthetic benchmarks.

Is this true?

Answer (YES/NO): YES